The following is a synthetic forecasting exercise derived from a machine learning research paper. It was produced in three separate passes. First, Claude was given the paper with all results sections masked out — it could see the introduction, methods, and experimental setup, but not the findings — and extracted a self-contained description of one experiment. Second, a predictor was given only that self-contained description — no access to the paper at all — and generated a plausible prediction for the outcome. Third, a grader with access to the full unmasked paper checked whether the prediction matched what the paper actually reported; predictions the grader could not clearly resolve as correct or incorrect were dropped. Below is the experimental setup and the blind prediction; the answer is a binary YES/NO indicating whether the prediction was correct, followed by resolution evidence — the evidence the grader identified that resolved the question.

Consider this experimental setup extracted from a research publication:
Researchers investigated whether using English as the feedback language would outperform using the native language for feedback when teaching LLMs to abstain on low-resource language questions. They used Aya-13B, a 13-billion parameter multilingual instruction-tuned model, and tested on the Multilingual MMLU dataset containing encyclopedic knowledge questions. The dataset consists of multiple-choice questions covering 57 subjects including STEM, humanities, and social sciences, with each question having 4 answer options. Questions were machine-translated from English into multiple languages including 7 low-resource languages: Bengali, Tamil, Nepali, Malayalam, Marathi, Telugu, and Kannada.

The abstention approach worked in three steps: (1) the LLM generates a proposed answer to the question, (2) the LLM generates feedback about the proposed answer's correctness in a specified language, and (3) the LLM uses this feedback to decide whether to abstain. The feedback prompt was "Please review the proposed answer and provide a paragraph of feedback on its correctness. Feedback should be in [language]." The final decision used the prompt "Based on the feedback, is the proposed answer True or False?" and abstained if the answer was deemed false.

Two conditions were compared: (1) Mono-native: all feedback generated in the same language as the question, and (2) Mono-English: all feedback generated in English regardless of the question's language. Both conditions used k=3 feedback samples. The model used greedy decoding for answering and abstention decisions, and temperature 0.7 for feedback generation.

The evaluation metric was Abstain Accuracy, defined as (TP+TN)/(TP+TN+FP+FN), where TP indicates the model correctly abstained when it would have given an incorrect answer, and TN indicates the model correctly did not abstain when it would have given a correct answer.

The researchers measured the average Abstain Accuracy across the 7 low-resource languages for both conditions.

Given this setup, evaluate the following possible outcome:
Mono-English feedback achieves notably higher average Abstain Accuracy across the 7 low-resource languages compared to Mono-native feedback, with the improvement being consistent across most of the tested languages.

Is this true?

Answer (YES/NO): YES